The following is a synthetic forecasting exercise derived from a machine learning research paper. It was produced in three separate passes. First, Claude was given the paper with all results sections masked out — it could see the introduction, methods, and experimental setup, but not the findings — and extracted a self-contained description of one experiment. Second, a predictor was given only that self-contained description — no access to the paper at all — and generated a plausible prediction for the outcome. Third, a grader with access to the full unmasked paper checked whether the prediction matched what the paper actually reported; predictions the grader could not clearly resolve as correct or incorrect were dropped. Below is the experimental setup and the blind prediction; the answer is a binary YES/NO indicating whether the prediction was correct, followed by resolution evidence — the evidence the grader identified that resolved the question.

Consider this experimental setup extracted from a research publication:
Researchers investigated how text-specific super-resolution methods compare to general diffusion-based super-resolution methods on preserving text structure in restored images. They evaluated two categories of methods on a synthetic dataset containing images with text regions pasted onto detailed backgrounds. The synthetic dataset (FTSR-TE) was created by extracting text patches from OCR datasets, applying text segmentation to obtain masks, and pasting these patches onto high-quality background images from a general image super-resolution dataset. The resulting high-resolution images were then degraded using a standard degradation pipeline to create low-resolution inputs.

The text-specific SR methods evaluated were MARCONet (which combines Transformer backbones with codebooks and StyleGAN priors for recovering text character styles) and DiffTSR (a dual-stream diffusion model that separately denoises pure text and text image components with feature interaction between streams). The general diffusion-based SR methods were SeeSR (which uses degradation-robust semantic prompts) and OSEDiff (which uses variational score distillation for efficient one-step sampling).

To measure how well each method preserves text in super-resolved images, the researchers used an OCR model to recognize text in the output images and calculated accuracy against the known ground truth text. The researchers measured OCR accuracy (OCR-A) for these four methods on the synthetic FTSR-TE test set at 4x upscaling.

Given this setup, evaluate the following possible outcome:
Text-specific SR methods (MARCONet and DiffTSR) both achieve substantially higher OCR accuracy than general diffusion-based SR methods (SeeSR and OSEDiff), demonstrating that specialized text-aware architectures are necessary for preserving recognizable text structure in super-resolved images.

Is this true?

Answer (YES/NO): NO